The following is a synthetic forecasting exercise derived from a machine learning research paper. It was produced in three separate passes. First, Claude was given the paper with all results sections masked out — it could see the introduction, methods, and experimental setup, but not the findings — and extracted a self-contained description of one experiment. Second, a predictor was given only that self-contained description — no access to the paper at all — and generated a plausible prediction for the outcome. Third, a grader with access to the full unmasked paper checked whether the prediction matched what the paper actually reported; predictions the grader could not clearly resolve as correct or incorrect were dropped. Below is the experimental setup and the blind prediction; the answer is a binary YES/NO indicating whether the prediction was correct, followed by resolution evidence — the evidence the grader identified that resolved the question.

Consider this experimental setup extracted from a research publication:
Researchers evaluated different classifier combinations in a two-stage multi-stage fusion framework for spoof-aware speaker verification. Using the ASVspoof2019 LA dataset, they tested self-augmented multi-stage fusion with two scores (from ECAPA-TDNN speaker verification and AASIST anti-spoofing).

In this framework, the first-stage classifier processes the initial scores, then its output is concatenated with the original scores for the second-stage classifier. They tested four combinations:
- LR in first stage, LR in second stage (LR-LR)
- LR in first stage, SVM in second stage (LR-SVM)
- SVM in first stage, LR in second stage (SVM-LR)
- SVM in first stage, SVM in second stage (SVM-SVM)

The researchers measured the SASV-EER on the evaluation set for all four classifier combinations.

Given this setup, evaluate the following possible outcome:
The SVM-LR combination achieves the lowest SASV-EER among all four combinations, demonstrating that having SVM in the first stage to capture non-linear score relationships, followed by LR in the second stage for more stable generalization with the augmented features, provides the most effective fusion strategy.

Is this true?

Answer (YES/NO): NO